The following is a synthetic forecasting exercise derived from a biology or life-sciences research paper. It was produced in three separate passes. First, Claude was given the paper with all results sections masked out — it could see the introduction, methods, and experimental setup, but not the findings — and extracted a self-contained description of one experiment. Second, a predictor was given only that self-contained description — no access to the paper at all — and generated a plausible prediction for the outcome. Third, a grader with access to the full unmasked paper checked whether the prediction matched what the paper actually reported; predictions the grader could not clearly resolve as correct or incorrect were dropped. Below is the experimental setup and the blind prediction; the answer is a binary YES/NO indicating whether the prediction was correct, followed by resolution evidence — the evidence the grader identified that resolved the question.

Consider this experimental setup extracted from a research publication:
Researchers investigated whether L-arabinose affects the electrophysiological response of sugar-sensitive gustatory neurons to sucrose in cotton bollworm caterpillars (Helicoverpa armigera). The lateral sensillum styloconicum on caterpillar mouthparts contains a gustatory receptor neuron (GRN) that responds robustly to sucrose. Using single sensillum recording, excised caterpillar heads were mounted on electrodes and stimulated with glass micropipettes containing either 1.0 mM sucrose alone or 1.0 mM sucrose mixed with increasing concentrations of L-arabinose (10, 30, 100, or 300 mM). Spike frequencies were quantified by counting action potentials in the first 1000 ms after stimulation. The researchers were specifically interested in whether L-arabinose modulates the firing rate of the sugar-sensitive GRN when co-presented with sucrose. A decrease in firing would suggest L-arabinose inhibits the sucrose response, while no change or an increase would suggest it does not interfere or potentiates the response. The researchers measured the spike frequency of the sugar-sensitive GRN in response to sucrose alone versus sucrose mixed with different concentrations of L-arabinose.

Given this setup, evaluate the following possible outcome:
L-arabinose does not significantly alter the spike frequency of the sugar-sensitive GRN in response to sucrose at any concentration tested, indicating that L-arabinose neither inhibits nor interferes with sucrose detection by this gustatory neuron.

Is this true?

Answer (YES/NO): NO